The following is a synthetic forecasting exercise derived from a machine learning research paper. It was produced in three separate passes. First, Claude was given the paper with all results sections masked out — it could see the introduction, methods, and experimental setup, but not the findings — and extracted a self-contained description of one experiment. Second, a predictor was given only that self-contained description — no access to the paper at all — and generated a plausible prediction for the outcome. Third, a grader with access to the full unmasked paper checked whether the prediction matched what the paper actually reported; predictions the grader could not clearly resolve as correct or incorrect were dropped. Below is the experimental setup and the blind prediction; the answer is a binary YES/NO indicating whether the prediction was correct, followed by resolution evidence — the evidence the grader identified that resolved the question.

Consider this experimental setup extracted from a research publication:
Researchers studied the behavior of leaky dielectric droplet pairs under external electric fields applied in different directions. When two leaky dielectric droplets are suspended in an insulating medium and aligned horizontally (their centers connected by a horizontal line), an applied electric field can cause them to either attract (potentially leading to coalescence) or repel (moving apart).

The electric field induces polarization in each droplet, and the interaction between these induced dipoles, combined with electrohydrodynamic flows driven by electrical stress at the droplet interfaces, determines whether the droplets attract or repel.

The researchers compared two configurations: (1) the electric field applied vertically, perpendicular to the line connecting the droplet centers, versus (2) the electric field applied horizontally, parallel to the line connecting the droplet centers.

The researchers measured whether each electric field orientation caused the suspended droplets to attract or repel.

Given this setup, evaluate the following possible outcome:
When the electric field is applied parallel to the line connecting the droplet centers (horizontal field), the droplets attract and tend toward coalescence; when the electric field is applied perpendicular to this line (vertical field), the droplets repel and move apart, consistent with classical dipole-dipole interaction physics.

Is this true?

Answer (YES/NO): YES